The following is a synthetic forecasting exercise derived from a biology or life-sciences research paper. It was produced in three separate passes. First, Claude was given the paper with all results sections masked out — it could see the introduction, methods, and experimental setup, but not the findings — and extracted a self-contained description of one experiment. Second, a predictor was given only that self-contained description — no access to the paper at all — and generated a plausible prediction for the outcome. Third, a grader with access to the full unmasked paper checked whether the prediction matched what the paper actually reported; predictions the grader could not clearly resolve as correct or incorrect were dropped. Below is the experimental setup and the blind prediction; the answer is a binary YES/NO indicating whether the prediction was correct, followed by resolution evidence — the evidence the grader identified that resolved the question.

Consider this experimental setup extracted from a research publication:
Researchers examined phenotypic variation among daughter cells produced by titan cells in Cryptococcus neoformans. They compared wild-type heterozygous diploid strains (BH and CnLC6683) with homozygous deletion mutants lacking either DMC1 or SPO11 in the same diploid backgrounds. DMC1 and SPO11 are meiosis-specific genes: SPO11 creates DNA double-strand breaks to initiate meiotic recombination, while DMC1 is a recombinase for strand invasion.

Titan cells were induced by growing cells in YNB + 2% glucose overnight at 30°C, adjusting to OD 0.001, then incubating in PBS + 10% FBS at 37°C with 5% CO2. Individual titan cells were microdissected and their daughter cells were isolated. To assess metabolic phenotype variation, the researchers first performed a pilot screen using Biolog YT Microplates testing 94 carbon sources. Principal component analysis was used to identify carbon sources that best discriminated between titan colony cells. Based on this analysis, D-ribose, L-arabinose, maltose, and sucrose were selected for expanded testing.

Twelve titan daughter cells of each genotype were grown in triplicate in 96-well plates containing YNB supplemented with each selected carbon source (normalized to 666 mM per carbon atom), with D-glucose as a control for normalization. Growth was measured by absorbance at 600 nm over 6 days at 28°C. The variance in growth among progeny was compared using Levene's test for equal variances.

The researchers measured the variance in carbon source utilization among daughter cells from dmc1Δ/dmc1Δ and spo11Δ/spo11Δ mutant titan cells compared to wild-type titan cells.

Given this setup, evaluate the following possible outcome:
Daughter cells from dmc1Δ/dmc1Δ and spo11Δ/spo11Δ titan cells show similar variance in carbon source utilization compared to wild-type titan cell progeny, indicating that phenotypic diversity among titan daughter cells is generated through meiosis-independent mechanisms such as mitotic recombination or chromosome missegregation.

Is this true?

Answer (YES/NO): NO